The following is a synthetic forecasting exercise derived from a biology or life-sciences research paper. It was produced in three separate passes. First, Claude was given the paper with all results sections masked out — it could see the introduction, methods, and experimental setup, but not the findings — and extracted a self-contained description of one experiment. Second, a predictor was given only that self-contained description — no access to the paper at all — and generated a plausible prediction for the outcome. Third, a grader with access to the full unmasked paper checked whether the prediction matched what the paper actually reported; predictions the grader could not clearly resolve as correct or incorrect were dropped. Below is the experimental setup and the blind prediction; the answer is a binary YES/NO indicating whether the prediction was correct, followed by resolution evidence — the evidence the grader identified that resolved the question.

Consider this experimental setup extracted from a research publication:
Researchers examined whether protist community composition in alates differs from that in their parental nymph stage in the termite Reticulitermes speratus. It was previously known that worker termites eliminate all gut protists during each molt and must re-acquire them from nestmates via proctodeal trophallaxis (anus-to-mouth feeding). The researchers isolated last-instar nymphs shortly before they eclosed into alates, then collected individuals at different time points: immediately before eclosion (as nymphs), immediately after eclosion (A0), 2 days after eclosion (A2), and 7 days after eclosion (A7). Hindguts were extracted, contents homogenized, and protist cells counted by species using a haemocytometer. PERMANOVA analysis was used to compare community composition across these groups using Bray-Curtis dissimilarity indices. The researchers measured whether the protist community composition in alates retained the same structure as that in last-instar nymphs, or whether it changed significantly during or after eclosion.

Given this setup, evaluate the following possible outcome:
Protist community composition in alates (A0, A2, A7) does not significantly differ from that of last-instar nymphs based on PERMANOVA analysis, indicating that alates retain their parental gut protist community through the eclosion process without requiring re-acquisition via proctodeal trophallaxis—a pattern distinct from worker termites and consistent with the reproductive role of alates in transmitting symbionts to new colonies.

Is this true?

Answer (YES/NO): YES